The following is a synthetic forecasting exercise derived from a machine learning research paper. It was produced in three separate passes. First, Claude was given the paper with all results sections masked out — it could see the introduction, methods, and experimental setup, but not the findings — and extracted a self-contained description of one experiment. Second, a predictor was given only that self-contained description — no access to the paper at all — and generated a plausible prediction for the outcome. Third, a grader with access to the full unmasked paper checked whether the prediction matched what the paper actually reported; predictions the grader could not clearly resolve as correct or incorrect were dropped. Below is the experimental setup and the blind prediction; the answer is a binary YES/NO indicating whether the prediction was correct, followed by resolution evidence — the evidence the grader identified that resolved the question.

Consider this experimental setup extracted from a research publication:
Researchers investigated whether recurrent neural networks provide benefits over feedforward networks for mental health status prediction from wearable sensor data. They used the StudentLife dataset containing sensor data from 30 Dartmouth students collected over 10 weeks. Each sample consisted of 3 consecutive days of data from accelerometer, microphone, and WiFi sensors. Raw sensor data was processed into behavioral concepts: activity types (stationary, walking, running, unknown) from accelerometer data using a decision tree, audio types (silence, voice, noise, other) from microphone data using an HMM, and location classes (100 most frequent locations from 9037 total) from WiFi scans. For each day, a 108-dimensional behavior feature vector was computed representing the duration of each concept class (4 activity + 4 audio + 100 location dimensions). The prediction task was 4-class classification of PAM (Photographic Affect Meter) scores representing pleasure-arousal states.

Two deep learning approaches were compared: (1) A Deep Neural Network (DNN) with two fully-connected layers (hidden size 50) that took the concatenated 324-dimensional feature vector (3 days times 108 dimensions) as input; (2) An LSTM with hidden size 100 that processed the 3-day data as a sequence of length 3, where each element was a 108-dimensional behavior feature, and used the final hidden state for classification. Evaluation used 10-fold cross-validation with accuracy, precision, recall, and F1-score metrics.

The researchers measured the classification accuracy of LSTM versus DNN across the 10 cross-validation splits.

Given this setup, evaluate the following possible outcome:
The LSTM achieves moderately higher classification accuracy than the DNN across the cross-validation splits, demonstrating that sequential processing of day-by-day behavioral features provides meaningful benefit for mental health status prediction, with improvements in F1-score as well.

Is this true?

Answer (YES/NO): YES